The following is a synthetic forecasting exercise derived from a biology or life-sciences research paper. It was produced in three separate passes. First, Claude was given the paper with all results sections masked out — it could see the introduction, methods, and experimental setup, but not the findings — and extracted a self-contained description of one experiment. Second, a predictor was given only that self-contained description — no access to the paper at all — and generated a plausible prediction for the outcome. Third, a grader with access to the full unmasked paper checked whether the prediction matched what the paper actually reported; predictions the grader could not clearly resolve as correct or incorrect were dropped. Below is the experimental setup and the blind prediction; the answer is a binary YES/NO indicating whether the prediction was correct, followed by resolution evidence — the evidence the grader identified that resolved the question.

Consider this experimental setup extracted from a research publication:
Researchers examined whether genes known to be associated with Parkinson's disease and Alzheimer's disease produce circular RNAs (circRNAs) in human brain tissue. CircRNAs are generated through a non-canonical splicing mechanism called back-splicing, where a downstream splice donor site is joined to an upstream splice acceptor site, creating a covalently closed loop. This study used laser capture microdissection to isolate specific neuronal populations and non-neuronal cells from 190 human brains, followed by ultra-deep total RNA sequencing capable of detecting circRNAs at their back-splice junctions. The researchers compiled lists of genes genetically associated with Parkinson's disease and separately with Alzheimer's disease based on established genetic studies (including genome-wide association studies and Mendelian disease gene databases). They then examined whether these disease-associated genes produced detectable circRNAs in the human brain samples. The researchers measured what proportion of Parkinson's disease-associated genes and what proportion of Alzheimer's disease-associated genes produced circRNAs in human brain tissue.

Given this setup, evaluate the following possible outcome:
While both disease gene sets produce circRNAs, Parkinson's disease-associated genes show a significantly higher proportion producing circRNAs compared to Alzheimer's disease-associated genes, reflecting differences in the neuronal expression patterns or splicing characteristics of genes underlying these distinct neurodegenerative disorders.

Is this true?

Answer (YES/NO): NO